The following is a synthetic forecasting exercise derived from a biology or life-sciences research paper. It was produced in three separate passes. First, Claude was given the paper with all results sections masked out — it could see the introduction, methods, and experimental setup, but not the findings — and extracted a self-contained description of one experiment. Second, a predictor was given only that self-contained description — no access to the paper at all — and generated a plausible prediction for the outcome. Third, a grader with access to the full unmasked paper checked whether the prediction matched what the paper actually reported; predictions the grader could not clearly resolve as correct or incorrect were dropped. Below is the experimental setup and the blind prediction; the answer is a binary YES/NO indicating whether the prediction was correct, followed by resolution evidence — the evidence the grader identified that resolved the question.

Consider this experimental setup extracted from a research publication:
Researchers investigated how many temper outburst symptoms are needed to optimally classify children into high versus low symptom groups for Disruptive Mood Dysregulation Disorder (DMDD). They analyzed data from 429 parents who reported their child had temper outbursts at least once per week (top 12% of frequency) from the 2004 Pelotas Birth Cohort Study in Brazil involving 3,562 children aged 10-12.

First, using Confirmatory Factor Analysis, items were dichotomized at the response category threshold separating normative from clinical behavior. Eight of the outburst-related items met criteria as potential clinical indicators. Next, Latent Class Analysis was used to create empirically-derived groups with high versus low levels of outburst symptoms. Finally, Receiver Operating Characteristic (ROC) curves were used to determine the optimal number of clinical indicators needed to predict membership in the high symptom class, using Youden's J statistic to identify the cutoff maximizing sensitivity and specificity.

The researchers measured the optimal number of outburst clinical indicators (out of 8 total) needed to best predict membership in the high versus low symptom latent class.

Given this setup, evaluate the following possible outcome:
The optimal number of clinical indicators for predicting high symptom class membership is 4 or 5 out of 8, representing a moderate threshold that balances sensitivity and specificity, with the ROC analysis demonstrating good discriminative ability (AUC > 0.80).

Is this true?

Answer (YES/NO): NO